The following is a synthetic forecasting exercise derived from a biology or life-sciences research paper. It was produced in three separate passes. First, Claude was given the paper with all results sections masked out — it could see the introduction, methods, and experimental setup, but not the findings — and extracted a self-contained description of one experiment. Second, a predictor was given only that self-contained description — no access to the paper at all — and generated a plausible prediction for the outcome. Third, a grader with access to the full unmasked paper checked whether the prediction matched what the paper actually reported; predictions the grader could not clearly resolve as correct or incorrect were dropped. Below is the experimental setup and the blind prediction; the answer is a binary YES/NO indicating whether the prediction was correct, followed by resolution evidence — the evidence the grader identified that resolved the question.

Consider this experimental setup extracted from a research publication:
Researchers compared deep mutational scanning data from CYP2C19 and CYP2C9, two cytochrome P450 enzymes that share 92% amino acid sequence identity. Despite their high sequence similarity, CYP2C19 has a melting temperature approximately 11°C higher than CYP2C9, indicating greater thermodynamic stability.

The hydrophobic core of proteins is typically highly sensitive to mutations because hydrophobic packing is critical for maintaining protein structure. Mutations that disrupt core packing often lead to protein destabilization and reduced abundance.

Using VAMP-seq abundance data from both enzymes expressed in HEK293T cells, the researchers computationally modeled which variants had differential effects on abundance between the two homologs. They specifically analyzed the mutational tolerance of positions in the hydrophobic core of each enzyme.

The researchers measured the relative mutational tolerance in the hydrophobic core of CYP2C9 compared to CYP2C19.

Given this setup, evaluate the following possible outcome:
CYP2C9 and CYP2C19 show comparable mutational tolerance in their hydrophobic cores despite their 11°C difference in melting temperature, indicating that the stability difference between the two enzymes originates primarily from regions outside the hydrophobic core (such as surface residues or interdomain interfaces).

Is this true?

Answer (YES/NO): NO